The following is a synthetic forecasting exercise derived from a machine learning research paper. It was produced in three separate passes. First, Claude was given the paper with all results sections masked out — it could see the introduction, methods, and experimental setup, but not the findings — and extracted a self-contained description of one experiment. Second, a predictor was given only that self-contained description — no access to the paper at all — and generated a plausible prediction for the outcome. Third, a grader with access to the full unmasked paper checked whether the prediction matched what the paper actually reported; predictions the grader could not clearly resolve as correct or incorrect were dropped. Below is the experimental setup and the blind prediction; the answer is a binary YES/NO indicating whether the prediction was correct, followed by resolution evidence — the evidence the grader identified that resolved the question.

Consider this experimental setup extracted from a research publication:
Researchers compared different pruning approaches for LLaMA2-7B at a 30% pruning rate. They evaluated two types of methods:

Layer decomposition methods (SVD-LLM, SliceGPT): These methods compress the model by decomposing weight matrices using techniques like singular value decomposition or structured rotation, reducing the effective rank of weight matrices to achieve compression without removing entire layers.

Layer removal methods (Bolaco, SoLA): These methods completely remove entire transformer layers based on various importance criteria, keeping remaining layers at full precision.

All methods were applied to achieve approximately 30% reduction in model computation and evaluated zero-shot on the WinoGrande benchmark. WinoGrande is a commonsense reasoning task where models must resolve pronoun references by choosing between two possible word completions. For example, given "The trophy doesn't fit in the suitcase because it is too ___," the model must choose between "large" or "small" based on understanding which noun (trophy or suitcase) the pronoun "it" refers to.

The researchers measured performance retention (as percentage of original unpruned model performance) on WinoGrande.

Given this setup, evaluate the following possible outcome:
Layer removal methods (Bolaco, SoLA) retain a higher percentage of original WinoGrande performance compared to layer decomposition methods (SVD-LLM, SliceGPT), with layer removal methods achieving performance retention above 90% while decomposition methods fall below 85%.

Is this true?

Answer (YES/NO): NO